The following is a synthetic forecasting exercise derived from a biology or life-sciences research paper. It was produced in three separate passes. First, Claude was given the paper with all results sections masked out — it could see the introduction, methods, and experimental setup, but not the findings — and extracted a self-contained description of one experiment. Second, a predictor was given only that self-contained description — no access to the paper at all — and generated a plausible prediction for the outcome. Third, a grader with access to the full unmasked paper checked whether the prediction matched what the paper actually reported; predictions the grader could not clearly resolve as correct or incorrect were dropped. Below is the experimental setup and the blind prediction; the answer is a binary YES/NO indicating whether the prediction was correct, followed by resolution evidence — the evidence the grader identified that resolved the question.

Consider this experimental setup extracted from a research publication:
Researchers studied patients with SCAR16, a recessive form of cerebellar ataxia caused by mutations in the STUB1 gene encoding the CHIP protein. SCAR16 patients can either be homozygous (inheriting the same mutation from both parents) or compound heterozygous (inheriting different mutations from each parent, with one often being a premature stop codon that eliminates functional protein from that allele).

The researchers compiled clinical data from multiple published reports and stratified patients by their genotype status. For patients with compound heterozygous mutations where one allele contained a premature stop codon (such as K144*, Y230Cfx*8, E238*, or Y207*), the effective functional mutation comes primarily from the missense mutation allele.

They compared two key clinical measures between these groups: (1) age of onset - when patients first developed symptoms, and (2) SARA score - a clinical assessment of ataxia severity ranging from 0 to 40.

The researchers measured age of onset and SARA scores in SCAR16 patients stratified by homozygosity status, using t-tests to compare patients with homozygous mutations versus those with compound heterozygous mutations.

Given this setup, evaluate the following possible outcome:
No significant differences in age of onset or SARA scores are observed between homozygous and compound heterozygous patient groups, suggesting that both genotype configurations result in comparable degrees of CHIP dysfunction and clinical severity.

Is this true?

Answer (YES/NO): NO